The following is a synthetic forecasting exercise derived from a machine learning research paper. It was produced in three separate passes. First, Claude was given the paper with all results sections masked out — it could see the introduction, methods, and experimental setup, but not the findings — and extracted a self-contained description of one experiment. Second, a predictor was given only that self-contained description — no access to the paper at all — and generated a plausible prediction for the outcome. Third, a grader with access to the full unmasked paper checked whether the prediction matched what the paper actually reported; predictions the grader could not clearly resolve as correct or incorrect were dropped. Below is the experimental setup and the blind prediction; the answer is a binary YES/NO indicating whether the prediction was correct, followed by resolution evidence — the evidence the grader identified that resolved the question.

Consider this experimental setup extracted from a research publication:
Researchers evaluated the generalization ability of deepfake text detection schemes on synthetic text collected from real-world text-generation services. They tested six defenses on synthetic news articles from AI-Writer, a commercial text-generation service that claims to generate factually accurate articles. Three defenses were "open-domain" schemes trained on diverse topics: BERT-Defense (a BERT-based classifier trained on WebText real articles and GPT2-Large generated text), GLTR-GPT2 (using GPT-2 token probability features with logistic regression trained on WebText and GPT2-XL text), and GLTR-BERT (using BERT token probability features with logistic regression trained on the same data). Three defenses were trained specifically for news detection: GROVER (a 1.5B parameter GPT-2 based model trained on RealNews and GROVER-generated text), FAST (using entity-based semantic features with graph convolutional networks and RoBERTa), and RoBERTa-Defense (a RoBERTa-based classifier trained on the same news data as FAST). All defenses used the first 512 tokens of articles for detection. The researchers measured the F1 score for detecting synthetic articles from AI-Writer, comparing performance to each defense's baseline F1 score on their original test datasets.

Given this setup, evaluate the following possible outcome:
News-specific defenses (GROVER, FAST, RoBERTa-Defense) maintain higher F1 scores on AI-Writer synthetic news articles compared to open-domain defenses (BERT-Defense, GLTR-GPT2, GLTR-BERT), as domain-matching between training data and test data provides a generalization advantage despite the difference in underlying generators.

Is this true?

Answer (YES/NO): YES